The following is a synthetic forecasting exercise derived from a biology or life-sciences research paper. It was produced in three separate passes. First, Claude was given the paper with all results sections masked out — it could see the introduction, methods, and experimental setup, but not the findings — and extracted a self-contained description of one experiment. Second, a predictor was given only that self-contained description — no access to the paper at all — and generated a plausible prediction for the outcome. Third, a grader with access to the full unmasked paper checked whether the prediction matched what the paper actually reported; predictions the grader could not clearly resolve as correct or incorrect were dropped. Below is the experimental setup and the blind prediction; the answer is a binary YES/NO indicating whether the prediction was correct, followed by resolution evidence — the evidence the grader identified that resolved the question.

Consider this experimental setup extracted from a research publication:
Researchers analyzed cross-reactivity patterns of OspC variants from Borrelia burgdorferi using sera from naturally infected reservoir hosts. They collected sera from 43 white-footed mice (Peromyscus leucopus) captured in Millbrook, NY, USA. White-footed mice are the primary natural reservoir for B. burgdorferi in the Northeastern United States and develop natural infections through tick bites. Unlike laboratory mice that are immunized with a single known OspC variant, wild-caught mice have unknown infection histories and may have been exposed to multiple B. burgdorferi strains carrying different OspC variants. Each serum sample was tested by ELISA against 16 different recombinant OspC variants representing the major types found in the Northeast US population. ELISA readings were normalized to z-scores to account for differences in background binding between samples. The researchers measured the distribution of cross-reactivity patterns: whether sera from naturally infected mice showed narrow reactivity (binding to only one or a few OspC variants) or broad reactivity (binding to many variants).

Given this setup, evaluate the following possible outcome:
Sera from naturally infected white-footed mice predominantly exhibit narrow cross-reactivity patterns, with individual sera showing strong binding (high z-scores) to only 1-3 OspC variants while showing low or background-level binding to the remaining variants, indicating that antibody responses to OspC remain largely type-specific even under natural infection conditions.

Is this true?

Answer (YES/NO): YES